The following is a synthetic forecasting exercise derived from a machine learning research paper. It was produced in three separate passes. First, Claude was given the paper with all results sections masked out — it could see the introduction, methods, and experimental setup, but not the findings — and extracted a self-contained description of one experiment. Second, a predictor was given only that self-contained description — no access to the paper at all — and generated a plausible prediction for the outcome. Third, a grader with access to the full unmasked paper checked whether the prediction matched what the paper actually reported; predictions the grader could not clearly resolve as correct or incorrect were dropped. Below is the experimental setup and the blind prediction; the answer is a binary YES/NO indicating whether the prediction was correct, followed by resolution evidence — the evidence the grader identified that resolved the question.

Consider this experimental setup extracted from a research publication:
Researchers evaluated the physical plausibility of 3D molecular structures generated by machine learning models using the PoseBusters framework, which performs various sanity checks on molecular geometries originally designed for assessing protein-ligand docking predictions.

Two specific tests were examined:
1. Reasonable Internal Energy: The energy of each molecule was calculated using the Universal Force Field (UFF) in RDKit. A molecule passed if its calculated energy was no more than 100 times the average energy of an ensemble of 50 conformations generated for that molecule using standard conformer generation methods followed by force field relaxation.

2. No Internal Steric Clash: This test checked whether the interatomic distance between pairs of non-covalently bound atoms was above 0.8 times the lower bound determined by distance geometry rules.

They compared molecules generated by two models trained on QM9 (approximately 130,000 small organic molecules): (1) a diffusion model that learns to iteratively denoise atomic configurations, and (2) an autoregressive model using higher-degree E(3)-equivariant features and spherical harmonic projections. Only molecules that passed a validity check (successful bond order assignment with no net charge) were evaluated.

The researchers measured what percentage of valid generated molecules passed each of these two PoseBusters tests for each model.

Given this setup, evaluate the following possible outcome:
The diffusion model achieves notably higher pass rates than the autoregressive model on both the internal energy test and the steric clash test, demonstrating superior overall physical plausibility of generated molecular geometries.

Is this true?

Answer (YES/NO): NO